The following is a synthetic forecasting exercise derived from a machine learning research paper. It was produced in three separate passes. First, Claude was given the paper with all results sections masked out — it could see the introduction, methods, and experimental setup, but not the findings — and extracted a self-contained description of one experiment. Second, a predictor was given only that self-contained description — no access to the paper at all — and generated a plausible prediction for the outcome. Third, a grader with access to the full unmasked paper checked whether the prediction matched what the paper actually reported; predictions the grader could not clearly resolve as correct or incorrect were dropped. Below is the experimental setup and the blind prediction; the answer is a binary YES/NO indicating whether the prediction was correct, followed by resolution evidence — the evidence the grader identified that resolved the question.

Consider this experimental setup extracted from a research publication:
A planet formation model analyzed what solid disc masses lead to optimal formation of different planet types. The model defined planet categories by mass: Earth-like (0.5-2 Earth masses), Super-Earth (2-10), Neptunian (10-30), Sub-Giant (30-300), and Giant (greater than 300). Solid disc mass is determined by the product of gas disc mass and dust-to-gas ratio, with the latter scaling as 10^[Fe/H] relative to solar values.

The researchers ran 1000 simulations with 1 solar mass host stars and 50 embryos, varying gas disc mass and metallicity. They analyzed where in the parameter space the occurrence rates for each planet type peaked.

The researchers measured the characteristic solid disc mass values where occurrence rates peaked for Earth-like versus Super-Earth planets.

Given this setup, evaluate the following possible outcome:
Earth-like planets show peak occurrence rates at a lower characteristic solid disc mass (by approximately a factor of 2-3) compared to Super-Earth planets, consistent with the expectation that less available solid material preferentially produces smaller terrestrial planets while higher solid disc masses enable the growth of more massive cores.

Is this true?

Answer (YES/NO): YES